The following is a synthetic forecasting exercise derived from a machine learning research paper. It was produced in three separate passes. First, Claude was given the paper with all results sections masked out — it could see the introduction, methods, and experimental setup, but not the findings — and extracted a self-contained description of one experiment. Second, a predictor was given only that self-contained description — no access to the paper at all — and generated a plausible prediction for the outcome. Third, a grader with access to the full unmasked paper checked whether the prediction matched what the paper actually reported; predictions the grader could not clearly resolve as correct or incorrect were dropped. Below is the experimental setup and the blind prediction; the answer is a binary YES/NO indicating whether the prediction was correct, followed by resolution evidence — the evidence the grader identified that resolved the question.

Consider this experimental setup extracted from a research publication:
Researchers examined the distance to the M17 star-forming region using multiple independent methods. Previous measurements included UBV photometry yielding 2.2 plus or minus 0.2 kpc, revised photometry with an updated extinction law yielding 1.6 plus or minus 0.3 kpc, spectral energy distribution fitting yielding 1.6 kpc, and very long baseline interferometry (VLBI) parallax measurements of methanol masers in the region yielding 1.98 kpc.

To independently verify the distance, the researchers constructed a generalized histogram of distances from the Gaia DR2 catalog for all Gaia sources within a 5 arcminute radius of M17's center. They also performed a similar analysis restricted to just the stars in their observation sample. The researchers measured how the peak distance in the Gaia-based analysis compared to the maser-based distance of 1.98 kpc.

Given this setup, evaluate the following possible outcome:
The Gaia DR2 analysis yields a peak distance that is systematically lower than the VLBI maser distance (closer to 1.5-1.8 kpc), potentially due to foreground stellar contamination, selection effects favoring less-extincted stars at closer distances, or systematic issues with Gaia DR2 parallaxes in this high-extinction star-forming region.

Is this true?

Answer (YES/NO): YES